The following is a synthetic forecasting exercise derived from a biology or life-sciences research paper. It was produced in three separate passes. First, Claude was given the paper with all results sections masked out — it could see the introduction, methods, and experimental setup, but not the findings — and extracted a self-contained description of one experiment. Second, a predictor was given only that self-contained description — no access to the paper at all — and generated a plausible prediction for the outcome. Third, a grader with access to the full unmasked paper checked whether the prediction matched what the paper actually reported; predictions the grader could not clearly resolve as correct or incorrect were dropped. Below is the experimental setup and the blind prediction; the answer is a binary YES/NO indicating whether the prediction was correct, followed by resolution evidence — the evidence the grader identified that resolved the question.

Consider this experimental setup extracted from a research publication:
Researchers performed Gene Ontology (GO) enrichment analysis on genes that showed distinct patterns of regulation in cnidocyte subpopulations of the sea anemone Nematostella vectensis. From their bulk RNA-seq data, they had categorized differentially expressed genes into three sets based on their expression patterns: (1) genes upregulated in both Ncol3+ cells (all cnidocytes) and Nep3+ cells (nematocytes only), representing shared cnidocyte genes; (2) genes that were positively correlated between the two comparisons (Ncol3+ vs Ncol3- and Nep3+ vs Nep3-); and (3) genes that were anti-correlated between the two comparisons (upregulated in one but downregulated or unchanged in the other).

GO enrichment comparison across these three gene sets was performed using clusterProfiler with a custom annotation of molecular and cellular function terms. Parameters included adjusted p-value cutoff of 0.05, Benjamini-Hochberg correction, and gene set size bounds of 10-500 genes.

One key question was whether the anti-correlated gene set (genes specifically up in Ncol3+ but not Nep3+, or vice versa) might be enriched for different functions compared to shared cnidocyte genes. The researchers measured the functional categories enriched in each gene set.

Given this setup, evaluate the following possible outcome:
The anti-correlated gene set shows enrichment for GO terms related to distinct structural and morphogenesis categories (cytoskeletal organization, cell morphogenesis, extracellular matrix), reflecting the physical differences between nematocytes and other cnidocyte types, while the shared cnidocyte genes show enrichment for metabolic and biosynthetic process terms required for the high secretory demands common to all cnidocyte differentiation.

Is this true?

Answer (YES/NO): NO